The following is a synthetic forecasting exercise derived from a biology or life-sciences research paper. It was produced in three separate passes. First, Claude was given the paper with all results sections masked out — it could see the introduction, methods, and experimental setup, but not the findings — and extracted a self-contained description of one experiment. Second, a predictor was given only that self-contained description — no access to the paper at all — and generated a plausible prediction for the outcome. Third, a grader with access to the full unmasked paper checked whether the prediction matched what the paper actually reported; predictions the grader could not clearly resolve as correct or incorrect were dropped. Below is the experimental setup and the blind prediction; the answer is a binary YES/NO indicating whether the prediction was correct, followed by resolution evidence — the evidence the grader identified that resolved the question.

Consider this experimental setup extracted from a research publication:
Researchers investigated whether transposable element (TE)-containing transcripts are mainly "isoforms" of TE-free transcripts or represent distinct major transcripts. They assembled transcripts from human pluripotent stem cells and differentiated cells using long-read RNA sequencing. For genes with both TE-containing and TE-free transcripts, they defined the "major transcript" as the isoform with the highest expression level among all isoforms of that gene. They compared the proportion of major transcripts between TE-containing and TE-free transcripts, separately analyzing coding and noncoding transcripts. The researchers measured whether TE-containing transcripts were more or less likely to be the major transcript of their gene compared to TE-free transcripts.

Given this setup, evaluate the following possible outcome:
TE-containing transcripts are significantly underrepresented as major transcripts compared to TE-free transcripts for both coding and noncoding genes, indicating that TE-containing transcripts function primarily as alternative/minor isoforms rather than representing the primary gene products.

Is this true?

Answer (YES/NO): NO